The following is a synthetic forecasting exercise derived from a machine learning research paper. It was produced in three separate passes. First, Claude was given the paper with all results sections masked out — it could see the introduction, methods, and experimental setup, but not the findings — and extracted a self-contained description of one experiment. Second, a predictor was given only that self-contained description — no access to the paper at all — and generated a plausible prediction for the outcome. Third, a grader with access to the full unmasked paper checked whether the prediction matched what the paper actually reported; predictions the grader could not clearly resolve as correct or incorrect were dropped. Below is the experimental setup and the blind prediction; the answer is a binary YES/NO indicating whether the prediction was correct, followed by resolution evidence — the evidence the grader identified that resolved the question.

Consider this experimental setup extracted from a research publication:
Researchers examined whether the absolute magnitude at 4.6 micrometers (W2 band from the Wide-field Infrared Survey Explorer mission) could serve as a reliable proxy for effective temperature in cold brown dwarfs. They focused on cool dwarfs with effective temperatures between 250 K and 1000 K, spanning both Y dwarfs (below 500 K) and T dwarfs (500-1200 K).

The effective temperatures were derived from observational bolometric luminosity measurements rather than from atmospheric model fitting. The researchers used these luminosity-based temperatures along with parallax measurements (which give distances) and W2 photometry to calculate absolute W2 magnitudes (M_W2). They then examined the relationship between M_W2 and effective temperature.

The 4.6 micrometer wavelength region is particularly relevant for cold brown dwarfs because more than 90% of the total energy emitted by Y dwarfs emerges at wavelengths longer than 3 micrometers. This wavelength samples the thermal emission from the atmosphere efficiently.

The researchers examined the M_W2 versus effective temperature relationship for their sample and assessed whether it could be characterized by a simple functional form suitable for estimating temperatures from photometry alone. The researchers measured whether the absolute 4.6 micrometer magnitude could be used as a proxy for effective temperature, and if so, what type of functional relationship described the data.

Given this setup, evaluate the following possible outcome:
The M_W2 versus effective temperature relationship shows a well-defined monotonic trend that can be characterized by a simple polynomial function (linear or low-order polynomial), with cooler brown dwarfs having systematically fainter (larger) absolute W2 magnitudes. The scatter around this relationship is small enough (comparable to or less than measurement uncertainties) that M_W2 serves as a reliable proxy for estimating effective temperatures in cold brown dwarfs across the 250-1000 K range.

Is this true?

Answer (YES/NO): NO